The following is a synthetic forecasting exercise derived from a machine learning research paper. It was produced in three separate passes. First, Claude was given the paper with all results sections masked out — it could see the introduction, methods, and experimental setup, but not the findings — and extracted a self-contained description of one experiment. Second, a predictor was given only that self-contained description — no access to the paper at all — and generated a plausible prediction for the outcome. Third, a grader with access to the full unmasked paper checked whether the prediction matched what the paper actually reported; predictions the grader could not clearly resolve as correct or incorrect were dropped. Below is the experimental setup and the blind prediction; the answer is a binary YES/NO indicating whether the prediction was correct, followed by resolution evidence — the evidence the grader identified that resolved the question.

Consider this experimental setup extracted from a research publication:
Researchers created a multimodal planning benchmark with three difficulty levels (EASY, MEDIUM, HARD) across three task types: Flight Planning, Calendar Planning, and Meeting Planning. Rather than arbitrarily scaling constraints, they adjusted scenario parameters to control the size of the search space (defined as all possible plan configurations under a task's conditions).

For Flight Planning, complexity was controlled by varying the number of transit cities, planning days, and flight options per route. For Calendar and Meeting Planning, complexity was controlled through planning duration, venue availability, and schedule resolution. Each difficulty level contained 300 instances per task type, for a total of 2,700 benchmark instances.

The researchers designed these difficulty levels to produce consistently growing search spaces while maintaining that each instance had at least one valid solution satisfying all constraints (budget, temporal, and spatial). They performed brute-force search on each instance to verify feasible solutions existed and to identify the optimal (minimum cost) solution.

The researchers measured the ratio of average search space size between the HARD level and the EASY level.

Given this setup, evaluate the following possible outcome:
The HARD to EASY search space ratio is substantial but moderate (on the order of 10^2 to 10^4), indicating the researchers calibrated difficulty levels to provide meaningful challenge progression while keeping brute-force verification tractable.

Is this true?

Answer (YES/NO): NO